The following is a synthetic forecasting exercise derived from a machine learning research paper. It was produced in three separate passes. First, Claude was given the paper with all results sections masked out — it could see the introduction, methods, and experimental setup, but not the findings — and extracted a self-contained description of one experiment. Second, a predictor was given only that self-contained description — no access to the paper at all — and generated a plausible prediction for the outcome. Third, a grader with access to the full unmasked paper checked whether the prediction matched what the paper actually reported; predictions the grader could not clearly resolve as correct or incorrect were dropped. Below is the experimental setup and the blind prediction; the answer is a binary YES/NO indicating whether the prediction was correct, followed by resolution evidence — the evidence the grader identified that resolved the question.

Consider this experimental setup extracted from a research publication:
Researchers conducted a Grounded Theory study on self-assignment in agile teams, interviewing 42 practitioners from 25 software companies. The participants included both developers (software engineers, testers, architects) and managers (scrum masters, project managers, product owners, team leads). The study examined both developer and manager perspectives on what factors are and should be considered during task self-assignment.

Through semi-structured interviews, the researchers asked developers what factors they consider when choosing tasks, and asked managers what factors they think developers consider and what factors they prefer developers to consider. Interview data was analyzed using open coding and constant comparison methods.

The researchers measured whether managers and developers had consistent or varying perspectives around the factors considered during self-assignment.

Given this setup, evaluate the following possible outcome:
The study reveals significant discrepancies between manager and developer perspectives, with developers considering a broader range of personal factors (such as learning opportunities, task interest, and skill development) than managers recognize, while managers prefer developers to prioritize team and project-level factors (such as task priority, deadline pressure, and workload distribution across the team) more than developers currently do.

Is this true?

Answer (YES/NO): NO